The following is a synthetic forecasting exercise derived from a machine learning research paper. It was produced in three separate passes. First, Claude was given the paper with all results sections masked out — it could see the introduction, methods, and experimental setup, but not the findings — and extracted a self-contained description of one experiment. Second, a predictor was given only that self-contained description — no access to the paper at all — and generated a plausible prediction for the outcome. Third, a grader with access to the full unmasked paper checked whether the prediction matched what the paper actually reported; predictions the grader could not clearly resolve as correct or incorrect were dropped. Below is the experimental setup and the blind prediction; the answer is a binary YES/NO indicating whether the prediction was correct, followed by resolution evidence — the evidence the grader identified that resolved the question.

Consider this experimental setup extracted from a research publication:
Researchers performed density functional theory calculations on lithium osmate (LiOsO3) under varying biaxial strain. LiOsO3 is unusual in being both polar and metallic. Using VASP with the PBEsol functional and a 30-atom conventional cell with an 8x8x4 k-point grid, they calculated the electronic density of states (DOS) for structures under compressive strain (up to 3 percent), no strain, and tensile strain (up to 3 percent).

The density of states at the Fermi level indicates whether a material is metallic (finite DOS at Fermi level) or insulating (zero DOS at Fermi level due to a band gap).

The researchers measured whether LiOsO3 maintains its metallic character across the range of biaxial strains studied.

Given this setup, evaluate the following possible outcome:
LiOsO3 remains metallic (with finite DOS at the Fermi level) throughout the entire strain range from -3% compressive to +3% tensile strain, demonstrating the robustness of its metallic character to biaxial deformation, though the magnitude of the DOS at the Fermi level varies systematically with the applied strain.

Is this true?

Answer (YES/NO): NO